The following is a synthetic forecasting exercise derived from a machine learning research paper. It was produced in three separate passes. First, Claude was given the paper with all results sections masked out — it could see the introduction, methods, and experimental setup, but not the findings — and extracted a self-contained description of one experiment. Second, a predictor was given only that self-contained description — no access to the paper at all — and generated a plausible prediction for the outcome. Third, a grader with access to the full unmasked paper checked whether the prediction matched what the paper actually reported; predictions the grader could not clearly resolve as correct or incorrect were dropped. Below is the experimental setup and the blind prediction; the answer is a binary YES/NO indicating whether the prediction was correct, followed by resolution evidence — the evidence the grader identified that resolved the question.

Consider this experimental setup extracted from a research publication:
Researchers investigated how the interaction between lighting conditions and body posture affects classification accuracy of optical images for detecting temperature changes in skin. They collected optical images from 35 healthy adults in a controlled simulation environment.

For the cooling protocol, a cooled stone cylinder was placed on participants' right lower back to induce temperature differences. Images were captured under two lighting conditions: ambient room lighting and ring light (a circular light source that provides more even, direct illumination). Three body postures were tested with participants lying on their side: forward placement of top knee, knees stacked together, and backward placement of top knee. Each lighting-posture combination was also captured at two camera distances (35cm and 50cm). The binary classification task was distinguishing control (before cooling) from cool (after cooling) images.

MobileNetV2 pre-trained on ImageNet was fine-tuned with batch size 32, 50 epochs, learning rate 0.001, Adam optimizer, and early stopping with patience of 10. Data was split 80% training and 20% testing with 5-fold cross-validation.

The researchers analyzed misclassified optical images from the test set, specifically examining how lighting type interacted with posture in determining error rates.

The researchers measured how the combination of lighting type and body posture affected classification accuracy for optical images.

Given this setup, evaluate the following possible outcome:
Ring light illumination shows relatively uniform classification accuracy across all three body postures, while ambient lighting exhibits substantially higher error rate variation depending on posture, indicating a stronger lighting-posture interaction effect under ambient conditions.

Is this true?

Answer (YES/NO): NO